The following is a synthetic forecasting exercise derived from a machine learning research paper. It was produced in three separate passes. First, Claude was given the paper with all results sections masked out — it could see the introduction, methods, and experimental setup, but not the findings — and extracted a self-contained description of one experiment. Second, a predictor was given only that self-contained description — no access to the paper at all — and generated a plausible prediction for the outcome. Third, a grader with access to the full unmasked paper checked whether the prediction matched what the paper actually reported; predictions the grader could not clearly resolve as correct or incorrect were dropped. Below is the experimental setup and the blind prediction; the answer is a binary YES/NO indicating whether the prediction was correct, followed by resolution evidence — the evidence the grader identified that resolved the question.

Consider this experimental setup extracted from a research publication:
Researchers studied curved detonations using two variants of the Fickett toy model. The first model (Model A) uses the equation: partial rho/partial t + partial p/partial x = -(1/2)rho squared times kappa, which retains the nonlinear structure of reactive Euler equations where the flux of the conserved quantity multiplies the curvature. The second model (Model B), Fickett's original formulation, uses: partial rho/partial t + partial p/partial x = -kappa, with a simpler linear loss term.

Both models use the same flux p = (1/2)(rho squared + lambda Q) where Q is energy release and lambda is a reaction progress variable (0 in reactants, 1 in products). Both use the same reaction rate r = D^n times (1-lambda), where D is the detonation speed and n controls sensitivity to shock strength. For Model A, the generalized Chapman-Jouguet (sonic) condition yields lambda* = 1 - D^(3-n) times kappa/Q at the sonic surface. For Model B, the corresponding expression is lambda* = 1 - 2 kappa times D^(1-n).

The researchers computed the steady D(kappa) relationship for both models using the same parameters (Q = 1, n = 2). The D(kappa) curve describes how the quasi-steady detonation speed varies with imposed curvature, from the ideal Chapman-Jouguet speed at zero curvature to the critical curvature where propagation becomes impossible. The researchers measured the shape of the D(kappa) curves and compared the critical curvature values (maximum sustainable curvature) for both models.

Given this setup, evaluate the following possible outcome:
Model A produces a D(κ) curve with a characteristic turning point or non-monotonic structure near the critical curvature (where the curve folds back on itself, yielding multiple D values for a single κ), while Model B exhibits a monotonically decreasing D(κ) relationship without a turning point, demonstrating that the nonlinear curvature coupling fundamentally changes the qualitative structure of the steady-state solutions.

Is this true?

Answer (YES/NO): NO